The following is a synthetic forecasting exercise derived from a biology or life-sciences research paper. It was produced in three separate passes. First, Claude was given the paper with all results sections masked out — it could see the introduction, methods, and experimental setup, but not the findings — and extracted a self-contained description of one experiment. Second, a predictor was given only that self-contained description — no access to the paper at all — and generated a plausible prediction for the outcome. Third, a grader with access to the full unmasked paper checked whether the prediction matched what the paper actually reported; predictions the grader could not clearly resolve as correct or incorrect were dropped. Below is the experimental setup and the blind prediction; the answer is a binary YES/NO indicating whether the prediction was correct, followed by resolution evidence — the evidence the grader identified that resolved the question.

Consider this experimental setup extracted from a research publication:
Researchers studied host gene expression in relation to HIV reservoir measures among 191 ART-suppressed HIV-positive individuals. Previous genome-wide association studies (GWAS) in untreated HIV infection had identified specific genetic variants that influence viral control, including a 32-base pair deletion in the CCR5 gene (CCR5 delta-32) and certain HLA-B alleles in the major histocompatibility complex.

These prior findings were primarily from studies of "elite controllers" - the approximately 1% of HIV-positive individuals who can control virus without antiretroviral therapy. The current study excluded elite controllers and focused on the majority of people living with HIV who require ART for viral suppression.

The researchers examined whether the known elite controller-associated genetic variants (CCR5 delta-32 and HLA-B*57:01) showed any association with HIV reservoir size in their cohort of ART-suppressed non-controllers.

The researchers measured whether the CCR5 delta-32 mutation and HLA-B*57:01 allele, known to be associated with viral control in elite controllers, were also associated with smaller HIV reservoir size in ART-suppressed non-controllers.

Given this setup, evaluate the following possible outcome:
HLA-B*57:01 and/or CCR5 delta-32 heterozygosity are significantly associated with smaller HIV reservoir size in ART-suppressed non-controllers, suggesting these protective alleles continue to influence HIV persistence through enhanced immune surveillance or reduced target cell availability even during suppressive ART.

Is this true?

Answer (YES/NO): YES